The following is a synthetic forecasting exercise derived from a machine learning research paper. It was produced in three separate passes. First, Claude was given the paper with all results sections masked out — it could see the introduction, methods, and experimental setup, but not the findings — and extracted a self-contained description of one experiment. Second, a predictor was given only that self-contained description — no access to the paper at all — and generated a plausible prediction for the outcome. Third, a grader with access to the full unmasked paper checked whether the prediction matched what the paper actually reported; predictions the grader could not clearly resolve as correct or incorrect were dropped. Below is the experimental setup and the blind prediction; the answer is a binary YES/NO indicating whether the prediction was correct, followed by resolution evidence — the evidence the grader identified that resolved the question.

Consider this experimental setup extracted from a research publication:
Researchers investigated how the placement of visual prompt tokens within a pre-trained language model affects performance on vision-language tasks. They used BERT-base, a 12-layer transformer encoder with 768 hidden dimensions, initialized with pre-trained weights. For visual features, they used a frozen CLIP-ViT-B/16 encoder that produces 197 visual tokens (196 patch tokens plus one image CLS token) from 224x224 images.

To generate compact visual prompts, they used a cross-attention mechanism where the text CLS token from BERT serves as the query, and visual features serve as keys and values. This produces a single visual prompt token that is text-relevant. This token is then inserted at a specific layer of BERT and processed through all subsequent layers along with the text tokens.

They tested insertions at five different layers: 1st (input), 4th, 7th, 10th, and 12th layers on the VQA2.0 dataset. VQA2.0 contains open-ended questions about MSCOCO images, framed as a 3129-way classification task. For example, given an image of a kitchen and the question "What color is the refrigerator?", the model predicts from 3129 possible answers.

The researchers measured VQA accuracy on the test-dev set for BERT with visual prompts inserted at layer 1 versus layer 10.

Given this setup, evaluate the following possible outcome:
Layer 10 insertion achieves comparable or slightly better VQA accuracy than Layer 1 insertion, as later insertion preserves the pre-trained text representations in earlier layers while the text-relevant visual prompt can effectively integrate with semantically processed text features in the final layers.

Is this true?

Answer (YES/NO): NO